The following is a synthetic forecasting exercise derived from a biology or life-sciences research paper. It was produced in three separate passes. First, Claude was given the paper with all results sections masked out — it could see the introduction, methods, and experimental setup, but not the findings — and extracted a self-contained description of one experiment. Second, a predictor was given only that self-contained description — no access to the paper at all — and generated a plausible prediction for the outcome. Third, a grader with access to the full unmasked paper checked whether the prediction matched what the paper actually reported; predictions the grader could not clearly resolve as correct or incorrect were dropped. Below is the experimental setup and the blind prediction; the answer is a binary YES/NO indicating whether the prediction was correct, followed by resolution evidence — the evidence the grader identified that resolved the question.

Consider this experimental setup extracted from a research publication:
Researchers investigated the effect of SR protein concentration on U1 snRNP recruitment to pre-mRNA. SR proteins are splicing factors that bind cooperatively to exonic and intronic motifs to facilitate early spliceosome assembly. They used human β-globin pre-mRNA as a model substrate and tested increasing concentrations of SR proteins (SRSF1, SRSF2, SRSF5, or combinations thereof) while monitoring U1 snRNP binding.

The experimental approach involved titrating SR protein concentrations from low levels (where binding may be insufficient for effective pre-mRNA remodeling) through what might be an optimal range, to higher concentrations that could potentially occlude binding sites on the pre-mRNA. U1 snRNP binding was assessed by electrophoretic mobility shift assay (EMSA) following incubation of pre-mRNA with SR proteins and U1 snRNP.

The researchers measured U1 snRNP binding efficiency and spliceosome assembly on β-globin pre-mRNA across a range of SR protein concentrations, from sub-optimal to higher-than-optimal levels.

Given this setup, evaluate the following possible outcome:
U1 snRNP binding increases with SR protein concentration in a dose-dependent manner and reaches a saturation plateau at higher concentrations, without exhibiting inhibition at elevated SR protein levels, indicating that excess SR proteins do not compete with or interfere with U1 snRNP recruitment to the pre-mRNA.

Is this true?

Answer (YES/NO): NO